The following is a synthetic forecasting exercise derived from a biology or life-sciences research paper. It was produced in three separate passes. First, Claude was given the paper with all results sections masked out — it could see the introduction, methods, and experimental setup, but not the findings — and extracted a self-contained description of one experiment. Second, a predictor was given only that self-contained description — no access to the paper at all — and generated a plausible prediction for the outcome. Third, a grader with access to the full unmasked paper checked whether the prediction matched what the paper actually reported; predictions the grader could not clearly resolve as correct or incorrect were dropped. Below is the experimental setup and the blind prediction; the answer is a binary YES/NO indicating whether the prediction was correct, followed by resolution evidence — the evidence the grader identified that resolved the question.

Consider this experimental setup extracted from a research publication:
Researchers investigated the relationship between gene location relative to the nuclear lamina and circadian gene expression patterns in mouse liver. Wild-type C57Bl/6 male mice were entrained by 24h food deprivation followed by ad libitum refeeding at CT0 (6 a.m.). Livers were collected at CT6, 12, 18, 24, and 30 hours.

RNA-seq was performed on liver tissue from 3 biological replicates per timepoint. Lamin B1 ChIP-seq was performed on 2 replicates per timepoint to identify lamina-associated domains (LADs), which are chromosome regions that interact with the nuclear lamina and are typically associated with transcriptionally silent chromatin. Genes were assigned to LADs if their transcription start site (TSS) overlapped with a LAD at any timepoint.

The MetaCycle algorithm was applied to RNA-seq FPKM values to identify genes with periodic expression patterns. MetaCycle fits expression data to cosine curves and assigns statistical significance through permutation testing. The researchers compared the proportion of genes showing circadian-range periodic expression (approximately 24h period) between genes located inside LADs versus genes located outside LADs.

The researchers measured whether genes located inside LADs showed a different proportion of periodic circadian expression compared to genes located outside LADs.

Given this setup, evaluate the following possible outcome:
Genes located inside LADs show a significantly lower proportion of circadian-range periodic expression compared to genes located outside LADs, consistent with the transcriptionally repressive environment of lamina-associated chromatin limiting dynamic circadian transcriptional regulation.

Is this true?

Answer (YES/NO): YES